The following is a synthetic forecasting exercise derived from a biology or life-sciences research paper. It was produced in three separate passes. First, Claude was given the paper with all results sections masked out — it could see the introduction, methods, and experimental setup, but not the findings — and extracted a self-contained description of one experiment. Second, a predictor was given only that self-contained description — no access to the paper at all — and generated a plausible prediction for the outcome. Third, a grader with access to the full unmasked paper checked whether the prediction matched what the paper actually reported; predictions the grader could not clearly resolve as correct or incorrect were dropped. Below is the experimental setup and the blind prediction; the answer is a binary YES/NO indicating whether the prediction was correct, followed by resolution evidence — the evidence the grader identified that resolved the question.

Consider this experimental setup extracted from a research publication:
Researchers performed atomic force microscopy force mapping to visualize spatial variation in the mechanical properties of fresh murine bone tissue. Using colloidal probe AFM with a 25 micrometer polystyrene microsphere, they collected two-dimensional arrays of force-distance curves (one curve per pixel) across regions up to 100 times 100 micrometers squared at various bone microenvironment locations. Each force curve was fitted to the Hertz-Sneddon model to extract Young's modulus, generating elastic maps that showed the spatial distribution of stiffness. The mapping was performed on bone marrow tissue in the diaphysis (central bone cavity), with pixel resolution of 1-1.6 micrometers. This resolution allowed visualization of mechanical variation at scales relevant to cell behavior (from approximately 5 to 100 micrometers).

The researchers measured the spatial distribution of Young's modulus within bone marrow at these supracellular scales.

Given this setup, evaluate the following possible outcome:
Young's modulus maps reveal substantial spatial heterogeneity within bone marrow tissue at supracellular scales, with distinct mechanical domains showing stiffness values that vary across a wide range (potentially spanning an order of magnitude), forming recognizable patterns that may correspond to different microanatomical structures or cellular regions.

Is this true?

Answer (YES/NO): YES